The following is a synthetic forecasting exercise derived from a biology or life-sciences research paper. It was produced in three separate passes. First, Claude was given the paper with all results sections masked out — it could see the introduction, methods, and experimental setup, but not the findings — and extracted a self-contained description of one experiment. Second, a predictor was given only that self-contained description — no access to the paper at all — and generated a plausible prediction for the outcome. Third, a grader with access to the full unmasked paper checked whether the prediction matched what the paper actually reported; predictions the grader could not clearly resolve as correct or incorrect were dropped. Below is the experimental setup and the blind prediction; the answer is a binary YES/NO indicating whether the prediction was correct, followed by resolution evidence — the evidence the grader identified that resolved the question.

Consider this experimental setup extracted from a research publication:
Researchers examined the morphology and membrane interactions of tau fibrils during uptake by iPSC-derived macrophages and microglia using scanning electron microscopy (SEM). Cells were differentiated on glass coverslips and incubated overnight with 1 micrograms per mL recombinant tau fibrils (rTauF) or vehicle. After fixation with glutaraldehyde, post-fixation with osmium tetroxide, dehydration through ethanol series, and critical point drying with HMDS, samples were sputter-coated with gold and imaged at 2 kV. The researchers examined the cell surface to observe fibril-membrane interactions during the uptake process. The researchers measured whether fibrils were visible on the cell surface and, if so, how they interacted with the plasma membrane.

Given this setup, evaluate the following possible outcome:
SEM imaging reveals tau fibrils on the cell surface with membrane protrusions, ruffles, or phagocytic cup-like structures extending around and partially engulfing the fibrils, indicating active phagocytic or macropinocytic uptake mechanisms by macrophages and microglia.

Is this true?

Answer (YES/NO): YES